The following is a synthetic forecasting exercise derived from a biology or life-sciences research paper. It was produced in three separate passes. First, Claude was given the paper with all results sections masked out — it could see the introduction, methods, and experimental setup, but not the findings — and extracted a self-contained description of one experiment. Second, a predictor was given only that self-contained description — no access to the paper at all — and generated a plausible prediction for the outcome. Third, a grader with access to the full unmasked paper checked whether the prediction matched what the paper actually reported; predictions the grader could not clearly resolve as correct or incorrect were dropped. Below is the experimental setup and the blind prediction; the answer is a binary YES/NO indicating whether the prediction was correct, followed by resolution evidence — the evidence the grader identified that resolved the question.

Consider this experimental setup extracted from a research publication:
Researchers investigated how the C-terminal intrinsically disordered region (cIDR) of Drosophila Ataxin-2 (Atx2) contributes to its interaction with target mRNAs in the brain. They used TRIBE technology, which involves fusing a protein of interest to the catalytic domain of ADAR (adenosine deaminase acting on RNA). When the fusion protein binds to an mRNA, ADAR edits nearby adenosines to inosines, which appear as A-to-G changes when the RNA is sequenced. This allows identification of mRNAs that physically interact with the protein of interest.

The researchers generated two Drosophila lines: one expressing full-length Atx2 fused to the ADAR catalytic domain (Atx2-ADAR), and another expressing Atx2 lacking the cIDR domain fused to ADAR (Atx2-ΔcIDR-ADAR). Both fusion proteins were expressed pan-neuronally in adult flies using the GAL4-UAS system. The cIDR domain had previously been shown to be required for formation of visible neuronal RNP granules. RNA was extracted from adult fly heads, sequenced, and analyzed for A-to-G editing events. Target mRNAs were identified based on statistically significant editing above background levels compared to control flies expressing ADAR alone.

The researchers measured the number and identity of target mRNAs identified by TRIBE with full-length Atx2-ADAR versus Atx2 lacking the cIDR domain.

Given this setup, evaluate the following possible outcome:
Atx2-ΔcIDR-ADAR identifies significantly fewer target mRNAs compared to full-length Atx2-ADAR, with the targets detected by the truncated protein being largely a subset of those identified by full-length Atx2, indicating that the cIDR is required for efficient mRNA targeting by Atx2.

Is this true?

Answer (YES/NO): YES